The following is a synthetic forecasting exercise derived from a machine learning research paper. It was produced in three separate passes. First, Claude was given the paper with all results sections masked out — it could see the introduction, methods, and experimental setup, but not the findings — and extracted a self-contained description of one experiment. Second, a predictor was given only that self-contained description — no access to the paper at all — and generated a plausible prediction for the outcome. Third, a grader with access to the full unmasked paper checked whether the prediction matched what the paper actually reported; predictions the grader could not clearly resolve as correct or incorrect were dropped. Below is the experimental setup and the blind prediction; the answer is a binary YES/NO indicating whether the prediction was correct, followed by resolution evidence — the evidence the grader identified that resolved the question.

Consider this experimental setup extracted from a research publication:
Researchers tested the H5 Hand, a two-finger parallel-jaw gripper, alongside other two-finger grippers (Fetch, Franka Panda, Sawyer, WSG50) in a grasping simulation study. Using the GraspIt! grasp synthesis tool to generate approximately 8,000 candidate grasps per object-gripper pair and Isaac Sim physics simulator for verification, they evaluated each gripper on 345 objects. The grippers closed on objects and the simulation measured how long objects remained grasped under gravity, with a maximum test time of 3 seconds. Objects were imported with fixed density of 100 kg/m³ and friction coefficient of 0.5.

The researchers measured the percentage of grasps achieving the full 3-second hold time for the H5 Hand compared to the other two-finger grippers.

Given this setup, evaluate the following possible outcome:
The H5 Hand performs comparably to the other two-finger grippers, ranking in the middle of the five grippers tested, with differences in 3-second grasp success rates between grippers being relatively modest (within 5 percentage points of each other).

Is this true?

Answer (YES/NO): NO